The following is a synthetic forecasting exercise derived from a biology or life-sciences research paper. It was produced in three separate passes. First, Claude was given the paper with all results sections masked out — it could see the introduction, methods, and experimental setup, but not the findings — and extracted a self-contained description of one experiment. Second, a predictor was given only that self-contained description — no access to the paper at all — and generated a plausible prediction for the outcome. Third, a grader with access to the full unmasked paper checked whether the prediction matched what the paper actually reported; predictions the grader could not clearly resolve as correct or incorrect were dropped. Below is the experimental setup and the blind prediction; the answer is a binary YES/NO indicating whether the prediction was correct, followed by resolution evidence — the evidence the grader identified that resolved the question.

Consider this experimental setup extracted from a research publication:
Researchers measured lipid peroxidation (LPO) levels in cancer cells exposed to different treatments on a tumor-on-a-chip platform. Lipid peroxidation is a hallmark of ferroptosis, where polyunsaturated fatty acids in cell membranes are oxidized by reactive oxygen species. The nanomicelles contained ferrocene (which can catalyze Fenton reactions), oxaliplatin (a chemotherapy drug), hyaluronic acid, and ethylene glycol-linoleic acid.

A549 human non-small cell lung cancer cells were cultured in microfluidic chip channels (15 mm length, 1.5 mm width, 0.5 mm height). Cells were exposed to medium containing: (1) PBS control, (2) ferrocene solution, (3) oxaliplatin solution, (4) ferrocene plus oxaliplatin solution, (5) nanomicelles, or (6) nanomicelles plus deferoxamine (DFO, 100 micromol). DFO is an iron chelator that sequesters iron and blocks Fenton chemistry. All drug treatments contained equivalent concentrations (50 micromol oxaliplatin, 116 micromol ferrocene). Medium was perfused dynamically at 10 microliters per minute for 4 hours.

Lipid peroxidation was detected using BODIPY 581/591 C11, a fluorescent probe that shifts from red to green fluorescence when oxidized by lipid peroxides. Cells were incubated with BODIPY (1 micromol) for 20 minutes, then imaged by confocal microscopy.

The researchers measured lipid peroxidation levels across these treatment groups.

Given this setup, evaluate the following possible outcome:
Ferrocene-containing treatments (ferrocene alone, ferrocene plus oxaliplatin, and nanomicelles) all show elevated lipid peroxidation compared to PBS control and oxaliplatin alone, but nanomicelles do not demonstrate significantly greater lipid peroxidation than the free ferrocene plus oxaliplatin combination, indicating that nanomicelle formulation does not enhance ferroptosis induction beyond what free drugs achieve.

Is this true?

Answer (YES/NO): NO